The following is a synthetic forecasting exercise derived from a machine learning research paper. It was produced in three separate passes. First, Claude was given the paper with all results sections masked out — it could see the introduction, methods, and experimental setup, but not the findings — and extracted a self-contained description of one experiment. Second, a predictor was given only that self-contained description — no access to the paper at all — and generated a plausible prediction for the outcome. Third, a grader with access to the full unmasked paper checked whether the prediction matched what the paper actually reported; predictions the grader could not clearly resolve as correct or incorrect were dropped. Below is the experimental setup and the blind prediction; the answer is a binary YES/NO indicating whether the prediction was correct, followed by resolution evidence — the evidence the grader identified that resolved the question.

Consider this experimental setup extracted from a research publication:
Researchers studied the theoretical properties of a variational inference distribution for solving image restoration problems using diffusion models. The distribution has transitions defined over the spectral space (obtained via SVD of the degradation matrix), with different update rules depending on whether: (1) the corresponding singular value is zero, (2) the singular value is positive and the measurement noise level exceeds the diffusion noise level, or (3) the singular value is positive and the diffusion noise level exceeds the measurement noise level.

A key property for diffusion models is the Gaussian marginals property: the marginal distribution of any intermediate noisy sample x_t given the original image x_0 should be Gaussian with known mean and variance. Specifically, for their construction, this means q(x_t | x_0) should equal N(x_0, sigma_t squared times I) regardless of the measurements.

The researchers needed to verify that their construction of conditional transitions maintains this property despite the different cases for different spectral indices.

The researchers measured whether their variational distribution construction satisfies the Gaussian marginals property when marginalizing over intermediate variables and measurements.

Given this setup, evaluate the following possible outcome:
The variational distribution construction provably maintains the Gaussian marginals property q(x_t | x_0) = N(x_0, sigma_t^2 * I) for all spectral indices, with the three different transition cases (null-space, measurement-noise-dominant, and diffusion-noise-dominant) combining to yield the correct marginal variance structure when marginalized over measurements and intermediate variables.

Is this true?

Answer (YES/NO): YES